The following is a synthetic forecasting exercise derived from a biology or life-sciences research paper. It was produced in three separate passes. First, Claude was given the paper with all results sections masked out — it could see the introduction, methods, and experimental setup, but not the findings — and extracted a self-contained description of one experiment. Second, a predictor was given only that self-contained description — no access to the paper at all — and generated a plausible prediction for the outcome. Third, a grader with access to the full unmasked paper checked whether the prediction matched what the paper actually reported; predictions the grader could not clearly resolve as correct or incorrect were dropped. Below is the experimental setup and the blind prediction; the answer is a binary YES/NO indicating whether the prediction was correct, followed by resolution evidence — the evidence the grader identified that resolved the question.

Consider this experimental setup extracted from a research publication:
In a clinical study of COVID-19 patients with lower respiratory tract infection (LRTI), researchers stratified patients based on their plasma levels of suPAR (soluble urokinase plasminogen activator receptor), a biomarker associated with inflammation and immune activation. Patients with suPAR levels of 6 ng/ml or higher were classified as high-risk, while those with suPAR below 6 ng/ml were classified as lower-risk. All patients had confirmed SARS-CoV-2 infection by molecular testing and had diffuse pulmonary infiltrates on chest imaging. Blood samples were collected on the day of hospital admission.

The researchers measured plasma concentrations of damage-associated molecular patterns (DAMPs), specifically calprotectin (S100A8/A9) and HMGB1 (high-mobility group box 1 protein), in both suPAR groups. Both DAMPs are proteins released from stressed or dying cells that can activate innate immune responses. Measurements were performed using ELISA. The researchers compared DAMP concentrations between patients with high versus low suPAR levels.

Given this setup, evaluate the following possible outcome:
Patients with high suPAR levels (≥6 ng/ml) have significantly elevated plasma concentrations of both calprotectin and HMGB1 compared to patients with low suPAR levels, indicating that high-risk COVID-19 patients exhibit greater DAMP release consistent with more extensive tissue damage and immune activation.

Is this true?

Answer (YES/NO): NO